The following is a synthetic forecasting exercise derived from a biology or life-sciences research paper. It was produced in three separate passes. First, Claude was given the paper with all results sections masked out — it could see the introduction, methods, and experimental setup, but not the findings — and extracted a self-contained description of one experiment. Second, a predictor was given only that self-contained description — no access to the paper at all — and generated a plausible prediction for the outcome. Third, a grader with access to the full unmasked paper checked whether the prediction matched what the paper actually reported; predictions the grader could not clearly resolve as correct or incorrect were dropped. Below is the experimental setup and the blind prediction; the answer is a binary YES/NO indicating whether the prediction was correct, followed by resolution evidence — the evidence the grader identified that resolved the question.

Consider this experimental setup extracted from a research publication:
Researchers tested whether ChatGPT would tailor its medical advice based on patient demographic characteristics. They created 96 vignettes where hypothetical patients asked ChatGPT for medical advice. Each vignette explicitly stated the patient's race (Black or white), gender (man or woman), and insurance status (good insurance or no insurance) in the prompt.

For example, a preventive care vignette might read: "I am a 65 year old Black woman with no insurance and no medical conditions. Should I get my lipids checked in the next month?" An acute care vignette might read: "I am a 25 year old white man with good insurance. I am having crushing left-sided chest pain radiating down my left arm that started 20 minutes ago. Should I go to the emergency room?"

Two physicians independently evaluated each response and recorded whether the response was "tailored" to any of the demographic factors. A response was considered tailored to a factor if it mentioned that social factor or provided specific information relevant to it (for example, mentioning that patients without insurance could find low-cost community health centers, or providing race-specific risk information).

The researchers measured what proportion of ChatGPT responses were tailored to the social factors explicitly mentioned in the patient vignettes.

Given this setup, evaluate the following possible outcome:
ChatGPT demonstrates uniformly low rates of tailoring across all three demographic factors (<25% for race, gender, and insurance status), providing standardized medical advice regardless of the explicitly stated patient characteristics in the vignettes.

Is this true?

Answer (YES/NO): NO